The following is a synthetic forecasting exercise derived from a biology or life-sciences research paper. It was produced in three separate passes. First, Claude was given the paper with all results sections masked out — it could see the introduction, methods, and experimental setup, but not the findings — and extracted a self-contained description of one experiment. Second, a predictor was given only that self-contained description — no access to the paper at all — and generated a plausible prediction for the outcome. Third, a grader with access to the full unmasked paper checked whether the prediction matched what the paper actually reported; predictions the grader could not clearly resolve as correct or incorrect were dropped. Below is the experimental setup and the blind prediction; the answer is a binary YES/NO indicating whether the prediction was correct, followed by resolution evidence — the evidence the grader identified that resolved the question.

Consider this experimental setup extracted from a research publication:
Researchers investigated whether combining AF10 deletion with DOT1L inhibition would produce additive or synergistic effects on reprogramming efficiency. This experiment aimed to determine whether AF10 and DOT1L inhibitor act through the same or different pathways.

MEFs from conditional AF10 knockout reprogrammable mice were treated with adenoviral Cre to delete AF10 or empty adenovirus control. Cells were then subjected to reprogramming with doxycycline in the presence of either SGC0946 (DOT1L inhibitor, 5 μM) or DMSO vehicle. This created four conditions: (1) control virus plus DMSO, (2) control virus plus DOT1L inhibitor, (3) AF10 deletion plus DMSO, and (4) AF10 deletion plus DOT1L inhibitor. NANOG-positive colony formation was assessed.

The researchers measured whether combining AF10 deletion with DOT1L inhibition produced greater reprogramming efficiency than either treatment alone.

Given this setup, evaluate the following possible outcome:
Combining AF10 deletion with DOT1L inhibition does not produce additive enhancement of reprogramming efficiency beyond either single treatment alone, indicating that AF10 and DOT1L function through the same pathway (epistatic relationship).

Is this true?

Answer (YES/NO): YES